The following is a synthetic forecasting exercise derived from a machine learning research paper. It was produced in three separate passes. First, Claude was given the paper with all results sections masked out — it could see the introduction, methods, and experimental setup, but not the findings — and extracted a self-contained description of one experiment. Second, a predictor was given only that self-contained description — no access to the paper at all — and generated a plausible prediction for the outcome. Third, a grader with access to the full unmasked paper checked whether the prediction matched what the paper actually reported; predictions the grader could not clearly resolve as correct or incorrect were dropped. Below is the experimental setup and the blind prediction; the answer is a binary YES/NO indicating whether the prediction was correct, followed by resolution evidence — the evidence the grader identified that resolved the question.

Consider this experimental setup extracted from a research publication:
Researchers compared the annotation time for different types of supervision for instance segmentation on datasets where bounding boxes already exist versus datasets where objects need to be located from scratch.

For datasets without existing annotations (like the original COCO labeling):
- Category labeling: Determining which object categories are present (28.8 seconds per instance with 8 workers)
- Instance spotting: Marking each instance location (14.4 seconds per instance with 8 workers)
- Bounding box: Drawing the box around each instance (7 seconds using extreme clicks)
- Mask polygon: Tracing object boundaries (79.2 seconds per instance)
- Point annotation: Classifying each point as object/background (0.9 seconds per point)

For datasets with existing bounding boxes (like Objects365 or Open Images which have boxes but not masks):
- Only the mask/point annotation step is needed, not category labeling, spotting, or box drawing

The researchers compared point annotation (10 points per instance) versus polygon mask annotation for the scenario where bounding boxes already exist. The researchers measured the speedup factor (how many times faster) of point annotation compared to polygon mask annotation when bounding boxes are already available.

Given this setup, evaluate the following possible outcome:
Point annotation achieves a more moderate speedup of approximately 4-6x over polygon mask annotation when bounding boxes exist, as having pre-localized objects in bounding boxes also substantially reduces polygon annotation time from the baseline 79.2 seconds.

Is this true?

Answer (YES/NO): NO